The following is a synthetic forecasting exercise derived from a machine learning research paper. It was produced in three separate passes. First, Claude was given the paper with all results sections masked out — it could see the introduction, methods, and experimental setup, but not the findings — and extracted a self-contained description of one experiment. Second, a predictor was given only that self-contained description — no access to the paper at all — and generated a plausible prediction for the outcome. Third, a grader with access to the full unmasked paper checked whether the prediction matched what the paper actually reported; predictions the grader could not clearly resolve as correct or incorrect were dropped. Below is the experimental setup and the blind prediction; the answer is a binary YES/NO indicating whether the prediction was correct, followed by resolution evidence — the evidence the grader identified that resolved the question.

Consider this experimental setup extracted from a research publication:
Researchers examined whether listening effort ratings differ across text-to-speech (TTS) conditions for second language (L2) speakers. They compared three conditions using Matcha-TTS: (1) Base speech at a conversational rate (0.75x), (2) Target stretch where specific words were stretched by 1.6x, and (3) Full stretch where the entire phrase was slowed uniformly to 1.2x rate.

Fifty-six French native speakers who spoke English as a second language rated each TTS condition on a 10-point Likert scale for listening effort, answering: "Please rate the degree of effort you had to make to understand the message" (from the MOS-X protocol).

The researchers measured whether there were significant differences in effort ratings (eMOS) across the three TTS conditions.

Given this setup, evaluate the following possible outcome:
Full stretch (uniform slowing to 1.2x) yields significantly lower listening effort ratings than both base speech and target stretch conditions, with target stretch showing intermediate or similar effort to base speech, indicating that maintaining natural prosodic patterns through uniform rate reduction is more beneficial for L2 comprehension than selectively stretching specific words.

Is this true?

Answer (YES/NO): NO